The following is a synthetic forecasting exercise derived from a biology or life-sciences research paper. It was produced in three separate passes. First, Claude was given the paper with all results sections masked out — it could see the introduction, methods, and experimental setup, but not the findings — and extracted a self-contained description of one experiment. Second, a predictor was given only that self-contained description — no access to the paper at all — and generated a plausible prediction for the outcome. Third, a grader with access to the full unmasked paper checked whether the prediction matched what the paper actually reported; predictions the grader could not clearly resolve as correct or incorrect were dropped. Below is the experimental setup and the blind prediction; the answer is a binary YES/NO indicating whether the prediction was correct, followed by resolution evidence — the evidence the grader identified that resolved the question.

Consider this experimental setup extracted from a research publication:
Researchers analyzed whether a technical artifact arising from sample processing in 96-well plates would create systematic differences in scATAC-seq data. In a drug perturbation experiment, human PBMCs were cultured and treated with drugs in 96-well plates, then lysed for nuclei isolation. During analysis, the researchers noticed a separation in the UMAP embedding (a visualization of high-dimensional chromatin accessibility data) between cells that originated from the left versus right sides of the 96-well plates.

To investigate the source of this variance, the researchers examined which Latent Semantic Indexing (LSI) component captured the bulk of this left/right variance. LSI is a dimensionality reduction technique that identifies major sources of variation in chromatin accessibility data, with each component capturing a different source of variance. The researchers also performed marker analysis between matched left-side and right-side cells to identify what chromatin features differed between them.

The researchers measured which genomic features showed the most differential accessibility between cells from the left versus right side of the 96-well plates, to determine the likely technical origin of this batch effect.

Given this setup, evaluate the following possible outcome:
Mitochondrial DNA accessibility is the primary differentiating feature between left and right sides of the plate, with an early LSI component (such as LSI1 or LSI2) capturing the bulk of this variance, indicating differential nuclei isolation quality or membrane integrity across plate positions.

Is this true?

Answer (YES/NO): NO